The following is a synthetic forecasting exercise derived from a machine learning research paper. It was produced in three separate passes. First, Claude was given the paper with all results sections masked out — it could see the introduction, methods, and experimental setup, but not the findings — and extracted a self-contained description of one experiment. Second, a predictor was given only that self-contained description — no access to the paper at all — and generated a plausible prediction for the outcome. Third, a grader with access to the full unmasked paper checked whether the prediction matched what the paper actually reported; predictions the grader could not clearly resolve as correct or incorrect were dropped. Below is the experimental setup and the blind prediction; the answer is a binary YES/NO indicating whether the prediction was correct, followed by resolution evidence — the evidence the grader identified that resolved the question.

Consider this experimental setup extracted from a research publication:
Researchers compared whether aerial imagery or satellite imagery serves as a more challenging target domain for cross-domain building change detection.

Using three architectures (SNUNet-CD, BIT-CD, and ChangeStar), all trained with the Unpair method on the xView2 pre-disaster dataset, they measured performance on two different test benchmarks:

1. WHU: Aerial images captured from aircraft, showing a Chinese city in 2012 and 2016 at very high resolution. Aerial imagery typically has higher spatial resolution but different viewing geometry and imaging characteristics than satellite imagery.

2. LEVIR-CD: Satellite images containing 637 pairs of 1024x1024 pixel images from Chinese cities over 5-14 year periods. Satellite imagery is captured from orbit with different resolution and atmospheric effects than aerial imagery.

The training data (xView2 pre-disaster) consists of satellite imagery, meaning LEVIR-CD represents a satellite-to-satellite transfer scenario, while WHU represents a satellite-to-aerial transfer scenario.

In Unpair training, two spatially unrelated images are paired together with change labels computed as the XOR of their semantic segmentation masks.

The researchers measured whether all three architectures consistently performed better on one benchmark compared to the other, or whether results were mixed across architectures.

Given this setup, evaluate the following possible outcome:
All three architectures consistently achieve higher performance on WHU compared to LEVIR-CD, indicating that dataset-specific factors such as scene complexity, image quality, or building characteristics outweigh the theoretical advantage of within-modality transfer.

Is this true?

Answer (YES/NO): NO